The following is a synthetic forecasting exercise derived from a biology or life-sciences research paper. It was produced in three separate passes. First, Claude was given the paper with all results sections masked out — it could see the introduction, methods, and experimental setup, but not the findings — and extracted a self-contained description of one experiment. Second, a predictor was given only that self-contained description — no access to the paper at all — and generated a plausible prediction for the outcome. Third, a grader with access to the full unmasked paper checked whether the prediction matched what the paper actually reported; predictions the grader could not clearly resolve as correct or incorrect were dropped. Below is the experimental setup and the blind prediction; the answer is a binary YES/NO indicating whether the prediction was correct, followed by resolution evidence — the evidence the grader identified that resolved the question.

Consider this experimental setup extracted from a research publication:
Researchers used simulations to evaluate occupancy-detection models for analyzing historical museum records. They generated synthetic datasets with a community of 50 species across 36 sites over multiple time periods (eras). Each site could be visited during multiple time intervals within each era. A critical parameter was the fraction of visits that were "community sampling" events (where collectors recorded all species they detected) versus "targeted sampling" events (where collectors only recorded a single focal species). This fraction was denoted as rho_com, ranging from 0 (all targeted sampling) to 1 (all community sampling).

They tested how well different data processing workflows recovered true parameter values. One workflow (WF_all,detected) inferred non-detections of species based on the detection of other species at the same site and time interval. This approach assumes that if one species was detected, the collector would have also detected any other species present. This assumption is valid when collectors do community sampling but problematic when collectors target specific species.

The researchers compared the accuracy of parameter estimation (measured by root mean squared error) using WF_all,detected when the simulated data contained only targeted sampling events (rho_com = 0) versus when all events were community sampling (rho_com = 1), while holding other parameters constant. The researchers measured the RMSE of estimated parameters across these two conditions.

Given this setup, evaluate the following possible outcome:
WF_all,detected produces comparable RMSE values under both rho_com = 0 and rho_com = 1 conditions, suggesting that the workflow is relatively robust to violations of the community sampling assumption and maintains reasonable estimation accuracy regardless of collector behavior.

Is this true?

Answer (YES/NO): NO